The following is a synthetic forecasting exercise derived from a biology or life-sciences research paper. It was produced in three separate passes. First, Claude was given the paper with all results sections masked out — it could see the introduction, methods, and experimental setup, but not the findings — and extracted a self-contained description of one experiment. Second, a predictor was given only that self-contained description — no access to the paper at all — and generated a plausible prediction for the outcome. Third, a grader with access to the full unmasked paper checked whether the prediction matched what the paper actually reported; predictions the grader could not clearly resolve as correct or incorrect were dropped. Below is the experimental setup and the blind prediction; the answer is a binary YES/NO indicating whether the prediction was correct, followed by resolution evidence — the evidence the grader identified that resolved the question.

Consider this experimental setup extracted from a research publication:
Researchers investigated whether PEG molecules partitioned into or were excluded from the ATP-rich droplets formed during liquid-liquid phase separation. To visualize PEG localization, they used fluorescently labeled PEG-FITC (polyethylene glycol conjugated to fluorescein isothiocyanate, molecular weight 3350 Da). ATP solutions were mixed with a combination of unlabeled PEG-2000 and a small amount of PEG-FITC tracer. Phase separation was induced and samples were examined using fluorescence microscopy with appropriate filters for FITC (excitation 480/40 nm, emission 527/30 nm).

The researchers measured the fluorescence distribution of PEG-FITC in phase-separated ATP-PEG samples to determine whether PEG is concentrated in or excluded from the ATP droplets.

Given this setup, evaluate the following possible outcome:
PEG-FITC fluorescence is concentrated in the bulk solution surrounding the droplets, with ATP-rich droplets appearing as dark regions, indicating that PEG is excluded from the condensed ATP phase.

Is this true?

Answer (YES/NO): YES